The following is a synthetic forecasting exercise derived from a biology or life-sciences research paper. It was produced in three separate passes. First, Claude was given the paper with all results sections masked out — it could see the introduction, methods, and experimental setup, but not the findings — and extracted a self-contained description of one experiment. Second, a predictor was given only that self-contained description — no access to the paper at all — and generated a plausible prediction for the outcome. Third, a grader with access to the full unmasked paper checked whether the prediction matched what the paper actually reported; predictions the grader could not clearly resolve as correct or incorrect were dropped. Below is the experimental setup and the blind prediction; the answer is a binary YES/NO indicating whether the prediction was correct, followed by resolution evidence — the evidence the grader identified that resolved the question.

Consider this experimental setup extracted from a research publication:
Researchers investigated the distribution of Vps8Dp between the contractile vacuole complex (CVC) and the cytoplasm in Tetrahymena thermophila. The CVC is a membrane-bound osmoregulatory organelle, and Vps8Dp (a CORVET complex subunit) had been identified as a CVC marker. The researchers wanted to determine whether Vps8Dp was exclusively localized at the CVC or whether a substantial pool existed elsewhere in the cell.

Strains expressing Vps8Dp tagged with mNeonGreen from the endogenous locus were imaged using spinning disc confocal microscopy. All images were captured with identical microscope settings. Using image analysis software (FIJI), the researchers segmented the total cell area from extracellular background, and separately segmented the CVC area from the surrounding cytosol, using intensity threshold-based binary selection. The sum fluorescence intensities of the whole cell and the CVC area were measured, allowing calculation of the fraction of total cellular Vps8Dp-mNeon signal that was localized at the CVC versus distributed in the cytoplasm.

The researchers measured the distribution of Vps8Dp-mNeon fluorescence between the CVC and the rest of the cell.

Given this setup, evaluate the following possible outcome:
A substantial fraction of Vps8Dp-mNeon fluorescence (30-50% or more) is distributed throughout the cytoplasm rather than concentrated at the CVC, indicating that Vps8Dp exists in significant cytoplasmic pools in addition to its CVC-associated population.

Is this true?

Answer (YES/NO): YES